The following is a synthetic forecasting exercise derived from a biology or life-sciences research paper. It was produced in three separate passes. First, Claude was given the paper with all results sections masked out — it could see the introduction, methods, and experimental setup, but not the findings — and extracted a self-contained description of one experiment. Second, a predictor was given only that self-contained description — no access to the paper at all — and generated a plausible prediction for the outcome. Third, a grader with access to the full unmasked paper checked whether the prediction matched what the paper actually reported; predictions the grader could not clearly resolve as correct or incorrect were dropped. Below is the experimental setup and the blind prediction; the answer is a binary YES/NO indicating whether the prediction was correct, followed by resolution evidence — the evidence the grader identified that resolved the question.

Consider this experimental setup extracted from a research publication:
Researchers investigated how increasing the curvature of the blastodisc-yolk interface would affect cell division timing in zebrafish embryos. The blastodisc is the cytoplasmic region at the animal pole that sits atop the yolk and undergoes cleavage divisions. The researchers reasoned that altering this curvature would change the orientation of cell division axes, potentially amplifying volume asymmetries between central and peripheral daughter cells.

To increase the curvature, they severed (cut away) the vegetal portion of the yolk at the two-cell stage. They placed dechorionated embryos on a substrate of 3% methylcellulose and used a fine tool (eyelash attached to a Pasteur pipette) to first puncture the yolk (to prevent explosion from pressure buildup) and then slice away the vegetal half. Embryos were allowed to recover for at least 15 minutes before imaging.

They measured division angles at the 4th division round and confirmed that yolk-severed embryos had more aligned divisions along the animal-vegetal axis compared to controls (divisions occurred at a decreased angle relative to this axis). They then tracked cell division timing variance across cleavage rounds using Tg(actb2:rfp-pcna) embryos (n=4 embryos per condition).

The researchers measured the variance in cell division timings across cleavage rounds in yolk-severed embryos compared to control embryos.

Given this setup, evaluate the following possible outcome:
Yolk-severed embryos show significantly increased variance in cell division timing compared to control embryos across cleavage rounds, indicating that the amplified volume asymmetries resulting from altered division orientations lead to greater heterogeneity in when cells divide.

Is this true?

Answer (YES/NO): YES